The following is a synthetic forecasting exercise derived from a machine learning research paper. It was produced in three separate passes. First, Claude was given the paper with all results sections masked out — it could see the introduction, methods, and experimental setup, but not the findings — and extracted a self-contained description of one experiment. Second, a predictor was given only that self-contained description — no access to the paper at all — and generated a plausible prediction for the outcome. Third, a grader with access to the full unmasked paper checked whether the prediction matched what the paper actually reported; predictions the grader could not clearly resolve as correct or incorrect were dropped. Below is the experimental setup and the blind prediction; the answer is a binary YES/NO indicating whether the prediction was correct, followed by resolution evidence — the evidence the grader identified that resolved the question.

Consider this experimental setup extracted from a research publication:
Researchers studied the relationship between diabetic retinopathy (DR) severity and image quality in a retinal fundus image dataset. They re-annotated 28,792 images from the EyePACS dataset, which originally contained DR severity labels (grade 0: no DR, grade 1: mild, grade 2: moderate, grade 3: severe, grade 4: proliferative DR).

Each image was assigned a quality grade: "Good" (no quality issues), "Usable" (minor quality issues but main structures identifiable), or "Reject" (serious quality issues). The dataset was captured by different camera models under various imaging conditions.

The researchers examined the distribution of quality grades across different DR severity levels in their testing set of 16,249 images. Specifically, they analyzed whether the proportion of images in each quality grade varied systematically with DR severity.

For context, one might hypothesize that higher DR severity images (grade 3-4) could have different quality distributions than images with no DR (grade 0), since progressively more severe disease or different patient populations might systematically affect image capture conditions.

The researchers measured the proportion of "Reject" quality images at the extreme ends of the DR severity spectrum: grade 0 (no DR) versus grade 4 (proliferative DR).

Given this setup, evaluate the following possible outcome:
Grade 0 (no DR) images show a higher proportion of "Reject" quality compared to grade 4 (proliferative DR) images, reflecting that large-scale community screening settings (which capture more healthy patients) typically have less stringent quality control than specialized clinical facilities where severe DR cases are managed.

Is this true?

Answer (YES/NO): NO